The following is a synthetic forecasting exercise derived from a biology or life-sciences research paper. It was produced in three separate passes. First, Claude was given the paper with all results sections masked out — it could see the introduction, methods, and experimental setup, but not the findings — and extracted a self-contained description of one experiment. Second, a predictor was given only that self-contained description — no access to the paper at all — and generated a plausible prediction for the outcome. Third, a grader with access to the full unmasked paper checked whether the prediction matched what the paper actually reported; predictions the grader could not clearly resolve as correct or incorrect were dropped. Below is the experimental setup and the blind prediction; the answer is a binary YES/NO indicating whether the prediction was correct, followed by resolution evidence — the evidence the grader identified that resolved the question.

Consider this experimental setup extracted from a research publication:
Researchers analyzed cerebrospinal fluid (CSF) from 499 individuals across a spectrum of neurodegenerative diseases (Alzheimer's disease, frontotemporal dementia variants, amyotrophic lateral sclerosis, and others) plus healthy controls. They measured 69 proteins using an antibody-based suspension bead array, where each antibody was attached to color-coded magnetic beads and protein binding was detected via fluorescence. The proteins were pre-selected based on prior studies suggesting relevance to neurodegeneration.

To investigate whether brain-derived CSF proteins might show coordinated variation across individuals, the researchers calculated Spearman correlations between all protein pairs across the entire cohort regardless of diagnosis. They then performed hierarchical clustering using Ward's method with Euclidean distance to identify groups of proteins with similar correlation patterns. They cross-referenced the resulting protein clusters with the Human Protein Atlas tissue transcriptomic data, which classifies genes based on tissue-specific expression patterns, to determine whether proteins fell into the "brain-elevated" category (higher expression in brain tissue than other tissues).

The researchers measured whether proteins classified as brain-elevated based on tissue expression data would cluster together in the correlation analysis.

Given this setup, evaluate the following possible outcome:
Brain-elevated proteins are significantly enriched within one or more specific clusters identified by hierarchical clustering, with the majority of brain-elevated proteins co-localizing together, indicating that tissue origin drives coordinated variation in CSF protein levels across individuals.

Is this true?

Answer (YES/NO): YES